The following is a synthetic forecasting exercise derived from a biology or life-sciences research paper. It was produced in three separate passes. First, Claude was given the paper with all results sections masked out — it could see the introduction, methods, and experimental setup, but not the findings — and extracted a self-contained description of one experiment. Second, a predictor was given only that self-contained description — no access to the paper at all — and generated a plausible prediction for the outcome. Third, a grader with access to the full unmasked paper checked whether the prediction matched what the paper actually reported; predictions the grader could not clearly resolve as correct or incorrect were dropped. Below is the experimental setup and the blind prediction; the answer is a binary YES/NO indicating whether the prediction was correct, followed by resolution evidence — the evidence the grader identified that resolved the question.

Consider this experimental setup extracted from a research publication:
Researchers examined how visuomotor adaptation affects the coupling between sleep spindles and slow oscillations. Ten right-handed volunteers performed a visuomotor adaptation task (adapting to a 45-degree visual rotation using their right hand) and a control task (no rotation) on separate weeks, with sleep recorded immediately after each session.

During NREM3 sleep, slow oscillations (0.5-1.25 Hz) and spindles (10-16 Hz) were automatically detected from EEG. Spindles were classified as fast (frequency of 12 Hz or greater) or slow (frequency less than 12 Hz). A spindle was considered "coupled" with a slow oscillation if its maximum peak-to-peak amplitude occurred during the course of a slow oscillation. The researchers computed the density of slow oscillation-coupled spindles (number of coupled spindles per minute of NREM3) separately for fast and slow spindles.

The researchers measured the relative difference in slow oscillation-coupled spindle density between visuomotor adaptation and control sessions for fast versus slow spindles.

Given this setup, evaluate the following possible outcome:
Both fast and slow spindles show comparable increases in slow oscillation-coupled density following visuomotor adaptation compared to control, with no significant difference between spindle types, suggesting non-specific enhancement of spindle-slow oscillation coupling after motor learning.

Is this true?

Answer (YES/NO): NO